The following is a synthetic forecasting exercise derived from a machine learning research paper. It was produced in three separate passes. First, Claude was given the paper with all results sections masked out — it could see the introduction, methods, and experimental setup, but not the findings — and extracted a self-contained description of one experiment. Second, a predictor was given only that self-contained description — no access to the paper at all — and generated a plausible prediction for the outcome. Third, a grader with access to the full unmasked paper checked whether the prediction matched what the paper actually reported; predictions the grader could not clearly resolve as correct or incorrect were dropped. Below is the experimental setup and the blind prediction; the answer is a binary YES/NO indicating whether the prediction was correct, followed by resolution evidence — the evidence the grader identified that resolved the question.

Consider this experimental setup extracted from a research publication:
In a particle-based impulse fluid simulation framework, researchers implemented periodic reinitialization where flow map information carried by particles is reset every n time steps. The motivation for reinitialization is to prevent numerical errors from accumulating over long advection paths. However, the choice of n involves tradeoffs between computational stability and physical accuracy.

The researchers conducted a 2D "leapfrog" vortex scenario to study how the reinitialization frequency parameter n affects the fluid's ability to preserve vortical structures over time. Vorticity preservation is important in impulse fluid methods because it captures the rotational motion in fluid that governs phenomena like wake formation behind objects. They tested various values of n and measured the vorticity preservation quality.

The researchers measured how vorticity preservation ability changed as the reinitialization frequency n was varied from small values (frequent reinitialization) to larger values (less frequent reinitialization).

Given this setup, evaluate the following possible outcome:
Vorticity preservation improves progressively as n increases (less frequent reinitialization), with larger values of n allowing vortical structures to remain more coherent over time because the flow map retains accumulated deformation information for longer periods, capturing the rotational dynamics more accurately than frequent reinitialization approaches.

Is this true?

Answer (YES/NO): NO